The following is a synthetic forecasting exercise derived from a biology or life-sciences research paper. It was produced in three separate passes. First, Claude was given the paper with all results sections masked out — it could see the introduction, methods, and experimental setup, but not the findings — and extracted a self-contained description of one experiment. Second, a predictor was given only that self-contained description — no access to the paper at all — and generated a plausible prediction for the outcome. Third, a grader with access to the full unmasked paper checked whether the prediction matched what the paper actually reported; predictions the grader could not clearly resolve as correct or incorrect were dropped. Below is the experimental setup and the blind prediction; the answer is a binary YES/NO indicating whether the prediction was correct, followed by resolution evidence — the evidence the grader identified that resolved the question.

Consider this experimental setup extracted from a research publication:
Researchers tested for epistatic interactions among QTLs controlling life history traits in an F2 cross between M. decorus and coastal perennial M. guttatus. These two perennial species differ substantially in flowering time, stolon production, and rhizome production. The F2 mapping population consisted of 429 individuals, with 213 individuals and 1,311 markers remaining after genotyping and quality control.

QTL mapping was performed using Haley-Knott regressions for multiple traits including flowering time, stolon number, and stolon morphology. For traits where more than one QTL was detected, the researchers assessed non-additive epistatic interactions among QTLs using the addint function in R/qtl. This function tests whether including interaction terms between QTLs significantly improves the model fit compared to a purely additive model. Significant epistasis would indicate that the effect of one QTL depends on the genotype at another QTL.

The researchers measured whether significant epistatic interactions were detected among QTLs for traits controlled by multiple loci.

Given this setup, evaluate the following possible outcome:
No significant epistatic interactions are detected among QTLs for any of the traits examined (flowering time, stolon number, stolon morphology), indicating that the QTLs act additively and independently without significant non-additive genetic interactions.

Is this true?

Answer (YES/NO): NO